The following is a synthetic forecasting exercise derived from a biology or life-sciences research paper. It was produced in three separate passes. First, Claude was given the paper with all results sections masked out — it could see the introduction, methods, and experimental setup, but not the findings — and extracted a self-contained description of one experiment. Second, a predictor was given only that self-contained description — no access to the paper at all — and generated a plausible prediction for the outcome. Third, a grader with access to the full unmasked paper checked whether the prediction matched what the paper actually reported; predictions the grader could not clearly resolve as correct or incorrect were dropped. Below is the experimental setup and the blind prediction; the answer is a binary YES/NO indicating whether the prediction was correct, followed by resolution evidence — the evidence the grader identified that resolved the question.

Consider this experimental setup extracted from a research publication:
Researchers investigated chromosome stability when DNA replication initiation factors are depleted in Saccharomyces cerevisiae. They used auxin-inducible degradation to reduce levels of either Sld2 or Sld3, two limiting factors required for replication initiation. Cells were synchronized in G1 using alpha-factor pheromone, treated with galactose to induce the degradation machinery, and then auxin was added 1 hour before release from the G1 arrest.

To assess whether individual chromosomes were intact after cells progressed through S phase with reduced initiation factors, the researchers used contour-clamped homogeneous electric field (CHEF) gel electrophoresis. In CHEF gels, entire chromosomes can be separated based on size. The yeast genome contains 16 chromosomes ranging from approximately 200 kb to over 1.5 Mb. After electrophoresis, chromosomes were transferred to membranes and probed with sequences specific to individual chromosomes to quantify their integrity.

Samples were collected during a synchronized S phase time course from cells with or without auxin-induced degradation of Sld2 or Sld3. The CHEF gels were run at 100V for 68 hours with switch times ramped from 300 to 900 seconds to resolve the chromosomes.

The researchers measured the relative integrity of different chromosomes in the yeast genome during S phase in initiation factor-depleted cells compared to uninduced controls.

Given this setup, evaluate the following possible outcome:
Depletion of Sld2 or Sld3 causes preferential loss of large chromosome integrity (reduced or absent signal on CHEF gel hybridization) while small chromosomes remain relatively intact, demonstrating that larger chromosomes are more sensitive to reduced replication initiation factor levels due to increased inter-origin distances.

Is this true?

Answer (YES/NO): NO